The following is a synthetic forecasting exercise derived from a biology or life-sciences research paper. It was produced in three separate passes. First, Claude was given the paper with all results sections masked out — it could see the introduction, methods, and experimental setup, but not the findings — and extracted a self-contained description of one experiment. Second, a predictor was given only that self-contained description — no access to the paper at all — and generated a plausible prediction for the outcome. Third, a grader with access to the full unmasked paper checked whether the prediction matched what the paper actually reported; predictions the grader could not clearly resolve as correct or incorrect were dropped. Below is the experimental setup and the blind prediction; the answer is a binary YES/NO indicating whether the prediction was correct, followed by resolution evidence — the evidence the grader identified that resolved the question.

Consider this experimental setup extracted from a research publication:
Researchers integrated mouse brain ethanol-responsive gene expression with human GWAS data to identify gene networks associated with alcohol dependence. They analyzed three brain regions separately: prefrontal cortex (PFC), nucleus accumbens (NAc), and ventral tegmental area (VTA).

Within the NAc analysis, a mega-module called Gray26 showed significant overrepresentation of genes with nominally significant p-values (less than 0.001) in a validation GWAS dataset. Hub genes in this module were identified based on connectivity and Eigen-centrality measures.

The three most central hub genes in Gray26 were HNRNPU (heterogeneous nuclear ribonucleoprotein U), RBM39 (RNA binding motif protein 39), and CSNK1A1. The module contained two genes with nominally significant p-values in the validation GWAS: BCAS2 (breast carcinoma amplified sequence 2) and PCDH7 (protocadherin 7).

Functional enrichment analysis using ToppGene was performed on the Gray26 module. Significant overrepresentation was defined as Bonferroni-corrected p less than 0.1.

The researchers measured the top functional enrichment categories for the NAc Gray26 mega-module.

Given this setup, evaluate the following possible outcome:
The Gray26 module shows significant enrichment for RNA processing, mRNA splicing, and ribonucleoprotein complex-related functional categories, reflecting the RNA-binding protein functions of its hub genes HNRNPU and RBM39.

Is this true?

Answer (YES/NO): NO